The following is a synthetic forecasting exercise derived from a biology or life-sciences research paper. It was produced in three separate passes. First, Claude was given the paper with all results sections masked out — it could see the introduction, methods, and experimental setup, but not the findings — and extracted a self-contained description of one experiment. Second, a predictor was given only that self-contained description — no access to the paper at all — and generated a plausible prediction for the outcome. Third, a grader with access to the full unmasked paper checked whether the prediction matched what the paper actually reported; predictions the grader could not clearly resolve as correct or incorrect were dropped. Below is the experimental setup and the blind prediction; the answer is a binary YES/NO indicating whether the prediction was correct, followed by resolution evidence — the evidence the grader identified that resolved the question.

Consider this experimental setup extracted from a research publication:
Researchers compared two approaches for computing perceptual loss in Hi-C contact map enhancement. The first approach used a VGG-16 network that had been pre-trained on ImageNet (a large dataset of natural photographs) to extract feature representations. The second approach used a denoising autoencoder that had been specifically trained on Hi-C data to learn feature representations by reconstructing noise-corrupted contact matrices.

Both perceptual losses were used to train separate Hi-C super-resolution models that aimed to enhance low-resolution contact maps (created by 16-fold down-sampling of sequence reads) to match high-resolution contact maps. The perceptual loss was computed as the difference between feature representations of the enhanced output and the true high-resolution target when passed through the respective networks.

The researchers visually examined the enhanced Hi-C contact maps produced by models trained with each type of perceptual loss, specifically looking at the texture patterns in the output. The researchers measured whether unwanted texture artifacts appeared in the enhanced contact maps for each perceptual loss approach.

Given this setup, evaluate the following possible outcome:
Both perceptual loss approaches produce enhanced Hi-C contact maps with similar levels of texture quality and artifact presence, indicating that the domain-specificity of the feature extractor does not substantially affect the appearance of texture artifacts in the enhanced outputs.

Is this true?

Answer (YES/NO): NO